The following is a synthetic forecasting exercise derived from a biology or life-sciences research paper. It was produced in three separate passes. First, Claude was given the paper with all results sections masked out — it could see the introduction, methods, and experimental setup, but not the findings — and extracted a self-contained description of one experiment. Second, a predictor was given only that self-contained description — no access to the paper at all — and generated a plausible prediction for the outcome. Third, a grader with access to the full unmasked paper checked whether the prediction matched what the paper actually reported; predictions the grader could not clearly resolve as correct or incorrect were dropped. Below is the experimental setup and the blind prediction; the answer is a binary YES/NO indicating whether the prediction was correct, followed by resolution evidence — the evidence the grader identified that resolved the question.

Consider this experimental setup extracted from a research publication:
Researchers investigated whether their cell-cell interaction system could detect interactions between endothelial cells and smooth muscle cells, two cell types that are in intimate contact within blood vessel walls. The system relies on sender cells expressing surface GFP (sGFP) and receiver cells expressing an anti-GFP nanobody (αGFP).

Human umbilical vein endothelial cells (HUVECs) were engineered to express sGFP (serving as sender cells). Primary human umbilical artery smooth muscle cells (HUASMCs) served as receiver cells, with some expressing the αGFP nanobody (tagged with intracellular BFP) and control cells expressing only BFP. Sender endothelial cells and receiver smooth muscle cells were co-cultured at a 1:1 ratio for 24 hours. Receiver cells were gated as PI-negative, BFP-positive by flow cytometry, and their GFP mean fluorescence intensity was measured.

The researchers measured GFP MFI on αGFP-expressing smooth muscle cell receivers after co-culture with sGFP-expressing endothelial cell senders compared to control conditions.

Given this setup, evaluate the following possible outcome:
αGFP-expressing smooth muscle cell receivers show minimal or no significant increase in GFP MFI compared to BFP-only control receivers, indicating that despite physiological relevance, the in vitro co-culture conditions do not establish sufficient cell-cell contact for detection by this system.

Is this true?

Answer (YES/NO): NO